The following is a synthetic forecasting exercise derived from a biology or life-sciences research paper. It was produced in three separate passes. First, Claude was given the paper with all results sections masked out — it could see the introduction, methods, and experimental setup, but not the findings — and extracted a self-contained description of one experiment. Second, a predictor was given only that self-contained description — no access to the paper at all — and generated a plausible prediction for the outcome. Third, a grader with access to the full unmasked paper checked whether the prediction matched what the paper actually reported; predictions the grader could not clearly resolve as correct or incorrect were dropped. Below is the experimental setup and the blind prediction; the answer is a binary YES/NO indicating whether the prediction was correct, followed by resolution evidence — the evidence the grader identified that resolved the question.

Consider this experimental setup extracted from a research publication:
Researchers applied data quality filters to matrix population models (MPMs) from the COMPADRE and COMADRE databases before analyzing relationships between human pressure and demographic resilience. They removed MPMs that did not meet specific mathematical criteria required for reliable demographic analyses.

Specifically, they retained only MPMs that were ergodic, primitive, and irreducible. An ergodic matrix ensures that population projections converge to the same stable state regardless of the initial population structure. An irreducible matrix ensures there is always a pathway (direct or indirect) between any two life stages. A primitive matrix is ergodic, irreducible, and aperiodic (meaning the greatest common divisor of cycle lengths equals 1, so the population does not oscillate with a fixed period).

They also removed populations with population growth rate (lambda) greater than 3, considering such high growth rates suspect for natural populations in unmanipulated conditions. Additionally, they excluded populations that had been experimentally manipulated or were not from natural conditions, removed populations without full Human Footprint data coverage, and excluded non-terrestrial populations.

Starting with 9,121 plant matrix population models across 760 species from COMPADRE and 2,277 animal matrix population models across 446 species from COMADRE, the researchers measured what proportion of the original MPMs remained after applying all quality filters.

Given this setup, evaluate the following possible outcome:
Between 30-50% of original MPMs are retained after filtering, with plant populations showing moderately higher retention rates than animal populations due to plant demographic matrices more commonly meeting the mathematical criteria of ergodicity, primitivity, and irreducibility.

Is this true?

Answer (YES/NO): NO